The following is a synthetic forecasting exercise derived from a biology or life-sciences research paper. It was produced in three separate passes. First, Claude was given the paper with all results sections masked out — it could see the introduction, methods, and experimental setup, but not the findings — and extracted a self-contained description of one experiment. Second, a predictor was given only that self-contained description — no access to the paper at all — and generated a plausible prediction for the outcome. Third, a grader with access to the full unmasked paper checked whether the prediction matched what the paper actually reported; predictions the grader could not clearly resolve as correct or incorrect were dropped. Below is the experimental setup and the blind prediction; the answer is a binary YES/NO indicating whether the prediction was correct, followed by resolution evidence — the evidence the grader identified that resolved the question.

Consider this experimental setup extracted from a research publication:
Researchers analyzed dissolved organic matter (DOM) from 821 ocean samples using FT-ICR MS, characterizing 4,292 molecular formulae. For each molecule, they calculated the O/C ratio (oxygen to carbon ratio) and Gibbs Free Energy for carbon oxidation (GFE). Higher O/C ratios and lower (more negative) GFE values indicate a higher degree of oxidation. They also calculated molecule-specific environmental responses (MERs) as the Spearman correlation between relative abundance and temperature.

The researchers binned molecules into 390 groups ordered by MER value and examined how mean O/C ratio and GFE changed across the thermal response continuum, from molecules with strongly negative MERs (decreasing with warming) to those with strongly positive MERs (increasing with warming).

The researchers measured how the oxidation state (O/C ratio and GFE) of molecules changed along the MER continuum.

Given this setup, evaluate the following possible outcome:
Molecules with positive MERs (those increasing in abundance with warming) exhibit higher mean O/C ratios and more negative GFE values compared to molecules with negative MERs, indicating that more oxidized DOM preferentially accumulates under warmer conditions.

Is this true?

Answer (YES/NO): NO